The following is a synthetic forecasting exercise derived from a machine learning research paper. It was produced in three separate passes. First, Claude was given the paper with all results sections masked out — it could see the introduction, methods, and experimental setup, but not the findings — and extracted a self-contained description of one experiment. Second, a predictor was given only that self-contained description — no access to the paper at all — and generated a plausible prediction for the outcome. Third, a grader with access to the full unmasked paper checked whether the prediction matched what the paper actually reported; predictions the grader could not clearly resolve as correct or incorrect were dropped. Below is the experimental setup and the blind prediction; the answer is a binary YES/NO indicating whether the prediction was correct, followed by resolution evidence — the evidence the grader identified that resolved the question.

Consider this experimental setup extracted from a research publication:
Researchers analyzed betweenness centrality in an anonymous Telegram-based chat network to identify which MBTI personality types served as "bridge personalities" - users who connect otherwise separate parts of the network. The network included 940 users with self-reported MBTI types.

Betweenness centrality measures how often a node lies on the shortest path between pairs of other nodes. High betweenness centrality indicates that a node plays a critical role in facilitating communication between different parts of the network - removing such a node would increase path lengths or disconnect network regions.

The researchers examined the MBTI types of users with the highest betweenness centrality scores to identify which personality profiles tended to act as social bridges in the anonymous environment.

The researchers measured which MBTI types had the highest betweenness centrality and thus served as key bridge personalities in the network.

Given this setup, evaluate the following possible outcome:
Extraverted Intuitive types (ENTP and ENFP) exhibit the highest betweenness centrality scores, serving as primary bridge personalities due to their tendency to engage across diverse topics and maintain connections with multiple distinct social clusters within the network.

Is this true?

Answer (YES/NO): NO